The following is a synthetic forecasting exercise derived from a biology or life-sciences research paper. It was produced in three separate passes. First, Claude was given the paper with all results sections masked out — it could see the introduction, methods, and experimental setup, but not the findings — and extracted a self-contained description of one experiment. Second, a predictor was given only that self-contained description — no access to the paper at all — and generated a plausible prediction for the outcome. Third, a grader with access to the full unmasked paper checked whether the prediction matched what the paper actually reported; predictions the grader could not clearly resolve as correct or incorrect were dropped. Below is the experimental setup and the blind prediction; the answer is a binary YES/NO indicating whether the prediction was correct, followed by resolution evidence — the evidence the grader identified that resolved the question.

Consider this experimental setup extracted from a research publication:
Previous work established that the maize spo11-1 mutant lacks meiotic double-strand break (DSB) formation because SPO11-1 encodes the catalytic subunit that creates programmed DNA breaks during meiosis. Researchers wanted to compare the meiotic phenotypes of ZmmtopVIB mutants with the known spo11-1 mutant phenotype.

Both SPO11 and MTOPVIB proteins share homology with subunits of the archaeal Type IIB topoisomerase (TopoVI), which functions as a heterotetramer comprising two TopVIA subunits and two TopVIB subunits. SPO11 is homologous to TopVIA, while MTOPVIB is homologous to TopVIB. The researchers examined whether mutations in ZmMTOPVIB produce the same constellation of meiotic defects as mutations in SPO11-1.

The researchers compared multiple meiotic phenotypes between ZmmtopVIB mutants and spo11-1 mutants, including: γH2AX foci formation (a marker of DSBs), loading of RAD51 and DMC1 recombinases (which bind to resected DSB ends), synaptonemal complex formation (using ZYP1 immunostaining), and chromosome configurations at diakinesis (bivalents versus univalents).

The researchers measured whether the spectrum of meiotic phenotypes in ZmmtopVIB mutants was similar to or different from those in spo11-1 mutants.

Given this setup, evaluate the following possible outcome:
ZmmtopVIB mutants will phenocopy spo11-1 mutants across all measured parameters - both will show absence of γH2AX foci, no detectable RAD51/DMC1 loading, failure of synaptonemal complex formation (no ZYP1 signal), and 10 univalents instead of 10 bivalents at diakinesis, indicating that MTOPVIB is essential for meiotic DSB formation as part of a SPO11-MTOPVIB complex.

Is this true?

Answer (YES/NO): NO